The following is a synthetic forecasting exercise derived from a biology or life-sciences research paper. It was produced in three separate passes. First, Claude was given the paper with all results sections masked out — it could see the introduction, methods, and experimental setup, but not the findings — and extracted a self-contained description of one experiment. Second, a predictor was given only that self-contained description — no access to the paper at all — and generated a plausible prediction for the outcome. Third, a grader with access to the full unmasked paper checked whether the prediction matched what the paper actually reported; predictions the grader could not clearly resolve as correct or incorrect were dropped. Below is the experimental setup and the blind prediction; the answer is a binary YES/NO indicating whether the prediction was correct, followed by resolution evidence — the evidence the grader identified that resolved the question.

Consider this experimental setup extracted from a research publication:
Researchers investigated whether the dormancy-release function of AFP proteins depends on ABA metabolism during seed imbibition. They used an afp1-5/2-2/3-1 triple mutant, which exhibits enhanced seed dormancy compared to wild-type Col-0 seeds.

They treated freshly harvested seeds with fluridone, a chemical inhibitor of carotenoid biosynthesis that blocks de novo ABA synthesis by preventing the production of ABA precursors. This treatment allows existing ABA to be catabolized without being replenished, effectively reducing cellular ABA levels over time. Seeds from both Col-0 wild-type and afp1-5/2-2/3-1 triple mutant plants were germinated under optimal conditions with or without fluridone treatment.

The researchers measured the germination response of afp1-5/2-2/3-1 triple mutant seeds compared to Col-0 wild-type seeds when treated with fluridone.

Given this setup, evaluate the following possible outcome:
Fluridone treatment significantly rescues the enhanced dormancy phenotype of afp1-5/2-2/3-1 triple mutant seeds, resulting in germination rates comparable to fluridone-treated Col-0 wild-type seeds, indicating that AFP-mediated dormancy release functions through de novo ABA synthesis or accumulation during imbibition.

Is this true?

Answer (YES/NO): NO